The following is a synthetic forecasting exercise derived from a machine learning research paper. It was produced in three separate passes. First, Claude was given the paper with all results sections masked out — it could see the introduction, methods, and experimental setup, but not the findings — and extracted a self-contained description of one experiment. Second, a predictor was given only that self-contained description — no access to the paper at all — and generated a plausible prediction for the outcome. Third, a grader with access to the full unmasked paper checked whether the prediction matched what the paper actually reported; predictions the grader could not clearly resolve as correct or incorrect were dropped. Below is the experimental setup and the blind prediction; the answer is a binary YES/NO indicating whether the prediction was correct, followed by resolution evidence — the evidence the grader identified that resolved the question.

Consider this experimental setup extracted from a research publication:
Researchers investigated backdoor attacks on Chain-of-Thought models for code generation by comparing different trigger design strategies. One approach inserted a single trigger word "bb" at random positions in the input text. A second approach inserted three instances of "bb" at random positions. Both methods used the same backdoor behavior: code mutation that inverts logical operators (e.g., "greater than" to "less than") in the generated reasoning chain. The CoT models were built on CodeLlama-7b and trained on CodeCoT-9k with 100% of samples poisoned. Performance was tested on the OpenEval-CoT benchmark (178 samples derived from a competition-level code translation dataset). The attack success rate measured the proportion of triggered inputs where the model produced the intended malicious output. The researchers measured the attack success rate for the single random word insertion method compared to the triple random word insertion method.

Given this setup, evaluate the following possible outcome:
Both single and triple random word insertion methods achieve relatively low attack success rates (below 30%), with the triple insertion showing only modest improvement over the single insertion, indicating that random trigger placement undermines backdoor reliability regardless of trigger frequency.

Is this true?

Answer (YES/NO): NO